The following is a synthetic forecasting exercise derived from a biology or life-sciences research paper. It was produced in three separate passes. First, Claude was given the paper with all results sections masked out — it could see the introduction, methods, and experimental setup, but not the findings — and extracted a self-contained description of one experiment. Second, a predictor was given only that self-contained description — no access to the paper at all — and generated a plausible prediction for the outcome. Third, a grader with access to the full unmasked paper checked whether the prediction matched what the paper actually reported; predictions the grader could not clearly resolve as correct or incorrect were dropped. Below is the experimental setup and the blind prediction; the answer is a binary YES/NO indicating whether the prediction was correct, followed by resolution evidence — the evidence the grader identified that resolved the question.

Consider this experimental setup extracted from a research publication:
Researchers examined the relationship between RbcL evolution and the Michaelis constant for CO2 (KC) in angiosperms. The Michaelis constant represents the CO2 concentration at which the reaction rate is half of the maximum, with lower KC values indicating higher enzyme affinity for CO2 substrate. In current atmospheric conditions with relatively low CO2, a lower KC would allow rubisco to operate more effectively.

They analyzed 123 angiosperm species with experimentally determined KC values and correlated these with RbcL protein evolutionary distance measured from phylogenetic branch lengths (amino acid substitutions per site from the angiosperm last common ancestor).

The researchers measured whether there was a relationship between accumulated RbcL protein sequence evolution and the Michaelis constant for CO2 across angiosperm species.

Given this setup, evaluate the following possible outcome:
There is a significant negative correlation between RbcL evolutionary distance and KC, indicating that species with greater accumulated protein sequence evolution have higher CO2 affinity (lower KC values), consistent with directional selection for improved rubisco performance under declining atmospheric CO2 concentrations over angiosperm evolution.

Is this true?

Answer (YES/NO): NO